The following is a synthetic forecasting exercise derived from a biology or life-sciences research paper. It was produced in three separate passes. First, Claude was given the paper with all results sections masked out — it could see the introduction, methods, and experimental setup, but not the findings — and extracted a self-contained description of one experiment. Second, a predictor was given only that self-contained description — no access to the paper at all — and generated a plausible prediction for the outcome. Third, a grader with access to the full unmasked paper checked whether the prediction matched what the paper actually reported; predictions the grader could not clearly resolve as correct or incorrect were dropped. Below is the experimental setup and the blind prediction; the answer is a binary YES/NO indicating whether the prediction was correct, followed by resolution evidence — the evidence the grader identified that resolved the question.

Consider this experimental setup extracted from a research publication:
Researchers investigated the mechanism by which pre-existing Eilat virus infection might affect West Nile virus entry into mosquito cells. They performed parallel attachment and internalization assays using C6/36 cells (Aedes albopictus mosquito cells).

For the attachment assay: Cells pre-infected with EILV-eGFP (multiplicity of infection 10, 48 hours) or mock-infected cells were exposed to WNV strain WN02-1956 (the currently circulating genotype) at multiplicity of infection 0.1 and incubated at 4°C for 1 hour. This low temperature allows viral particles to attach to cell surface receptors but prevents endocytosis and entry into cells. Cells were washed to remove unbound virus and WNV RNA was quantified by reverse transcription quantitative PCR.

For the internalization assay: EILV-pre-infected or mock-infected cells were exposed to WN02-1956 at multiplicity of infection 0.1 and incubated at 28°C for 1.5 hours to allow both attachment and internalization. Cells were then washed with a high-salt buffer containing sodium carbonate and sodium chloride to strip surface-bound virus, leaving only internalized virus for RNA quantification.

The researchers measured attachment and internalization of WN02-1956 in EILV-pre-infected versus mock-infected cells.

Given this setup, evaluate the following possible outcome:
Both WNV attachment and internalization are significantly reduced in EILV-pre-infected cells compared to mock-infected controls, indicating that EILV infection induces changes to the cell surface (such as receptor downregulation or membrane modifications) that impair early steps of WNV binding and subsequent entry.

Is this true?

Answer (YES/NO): NO